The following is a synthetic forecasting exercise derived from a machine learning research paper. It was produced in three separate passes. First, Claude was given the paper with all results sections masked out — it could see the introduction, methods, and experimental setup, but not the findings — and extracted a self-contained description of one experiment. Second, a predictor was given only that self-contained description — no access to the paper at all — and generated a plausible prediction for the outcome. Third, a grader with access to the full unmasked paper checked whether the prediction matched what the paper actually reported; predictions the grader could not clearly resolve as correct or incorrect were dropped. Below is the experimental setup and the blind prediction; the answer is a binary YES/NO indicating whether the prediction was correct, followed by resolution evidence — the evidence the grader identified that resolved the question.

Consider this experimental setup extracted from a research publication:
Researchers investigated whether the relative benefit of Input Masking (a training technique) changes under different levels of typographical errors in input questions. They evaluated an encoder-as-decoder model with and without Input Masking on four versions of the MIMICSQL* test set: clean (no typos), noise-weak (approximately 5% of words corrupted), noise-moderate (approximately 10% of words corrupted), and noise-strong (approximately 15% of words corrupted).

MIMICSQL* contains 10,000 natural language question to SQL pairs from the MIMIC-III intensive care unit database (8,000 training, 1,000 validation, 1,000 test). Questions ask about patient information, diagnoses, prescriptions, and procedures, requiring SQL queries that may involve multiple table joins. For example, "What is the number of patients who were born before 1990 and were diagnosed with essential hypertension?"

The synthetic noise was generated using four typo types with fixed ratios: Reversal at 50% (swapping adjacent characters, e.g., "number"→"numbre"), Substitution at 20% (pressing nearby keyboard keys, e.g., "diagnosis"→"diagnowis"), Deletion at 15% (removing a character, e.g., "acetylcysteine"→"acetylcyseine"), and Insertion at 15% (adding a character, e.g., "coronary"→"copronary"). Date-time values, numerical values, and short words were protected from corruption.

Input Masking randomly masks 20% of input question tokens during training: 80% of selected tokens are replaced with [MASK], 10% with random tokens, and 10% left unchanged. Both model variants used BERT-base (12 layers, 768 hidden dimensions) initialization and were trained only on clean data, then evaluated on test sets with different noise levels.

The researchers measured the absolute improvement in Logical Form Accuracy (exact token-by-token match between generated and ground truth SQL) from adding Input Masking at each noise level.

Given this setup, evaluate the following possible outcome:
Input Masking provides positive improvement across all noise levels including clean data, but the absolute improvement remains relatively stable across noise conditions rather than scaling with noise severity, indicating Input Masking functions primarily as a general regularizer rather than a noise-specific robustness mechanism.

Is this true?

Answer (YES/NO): NO